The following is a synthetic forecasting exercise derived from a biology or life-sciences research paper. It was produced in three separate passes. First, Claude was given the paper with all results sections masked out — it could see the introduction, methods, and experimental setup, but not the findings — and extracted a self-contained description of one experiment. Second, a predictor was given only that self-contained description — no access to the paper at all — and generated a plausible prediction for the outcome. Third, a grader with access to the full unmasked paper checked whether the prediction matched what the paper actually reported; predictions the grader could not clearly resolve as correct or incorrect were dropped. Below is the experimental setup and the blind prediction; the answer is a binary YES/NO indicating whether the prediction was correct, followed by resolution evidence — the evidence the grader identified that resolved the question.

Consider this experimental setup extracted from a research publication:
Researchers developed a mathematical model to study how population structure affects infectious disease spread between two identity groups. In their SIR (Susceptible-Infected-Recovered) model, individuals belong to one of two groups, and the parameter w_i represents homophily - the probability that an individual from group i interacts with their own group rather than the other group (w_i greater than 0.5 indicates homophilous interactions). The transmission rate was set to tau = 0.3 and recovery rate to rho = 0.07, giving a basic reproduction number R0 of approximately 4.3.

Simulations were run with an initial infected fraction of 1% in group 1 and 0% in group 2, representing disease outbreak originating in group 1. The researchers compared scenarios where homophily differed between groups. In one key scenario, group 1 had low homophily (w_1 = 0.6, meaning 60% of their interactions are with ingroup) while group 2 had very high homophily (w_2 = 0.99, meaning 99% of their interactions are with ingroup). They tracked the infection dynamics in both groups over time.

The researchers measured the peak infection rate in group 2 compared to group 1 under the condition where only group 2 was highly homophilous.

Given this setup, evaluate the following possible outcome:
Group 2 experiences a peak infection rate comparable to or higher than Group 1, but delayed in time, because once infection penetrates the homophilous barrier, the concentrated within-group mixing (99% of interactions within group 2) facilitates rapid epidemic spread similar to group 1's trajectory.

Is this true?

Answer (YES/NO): YES